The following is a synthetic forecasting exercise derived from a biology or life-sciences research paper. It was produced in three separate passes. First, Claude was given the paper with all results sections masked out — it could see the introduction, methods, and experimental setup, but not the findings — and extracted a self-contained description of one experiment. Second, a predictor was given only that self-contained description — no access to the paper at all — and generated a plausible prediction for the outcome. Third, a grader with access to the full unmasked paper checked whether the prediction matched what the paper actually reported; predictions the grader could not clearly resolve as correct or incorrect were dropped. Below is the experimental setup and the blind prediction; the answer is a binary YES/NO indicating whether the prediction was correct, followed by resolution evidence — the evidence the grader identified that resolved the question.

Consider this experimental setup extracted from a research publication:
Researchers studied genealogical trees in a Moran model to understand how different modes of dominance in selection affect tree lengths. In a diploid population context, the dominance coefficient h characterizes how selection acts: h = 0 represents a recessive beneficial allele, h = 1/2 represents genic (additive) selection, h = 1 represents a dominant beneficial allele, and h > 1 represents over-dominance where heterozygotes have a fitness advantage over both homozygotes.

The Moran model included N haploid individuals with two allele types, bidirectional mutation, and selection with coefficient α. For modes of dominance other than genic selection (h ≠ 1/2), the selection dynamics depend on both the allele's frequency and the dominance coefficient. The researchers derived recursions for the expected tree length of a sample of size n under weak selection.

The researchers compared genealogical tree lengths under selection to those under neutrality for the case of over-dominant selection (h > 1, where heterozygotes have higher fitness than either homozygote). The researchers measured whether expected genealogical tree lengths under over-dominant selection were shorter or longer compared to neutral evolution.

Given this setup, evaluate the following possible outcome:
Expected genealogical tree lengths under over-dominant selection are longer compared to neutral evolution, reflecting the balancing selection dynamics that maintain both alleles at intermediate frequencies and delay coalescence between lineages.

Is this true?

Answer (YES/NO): YES